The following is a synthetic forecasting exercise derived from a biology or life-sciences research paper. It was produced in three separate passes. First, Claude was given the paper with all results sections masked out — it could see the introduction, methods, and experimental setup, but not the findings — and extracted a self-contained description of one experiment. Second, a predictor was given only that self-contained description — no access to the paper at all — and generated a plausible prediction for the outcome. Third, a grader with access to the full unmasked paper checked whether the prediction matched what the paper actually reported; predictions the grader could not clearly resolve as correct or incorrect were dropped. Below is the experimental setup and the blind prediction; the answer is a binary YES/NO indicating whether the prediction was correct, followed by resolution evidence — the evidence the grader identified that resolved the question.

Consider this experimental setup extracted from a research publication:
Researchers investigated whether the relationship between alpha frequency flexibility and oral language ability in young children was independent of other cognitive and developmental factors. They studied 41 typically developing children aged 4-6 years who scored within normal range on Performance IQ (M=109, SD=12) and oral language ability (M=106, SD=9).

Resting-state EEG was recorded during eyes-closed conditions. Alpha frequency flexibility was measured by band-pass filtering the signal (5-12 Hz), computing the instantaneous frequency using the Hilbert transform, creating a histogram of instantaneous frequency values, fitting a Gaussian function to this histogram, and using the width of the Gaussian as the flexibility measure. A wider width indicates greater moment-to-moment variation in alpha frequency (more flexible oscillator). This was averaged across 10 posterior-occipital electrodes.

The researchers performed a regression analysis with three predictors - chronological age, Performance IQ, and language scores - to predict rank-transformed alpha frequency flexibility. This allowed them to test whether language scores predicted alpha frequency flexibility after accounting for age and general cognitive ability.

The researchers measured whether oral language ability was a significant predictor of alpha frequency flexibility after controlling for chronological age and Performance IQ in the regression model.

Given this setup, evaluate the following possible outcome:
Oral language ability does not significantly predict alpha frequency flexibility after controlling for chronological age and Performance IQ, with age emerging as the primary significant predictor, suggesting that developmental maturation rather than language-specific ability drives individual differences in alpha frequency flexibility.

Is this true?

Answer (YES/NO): NO